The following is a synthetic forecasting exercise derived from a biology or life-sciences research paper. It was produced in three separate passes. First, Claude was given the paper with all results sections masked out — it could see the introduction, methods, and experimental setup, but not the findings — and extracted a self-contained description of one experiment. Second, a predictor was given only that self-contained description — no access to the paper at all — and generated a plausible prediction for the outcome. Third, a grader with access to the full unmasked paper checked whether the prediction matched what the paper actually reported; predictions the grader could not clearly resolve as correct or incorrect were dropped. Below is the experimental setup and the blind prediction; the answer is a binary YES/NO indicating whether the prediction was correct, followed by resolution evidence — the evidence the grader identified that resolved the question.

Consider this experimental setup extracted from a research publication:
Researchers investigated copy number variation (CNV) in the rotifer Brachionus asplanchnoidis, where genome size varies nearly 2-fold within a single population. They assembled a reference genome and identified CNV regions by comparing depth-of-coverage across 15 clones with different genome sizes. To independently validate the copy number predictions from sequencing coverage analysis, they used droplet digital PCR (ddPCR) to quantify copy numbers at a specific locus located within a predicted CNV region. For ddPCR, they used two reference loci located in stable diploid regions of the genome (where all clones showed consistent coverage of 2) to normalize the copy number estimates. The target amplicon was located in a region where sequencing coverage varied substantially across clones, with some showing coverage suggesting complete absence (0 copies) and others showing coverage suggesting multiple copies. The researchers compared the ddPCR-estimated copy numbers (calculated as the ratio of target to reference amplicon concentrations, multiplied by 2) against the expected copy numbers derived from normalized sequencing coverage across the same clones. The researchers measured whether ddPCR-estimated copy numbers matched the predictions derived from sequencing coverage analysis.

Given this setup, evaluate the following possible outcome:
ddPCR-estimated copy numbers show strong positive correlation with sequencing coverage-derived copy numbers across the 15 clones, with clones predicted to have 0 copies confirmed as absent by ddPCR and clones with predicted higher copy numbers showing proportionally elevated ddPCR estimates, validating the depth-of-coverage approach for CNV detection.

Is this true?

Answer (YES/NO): YES